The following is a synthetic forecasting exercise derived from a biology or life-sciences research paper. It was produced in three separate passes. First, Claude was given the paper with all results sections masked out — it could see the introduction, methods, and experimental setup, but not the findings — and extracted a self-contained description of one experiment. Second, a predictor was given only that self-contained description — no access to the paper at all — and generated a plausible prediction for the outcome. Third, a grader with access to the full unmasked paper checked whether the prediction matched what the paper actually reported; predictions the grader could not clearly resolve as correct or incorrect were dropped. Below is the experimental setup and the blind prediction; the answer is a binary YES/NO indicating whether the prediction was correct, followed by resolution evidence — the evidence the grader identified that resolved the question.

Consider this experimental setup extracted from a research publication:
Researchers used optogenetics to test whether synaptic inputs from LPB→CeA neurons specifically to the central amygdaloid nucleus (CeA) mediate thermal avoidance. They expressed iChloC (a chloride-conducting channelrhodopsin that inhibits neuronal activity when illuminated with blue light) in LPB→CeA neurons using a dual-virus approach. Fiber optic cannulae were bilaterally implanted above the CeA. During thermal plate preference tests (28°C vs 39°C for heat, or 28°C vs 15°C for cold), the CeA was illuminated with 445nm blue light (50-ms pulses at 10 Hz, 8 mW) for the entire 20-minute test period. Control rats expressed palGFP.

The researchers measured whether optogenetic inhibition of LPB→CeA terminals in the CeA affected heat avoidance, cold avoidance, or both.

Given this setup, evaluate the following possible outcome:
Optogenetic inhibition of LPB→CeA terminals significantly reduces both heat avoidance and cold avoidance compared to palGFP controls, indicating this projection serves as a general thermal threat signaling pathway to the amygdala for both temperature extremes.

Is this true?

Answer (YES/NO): NO